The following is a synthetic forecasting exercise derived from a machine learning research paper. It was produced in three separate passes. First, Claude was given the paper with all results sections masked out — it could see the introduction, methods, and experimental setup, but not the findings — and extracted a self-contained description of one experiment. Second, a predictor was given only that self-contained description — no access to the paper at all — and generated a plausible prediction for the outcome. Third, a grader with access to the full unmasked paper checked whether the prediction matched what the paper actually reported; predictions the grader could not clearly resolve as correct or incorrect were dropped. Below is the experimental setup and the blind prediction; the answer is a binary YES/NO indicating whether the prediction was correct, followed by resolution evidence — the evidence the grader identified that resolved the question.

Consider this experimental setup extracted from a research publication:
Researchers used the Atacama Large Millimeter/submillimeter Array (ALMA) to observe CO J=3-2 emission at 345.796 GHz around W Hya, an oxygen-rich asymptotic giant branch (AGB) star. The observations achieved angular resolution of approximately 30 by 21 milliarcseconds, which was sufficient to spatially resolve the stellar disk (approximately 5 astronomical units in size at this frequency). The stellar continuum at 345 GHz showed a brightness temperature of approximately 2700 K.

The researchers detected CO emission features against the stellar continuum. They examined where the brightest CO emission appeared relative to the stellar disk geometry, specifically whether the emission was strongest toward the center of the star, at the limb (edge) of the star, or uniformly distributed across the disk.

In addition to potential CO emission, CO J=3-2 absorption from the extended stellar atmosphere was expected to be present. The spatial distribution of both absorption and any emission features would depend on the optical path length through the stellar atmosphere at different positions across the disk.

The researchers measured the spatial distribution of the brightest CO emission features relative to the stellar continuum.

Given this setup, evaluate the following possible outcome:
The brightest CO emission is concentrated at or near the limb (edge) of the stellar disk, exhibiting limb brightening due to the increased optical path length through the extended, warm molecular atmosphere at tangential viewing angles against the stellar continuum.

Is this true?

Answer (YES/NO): NO